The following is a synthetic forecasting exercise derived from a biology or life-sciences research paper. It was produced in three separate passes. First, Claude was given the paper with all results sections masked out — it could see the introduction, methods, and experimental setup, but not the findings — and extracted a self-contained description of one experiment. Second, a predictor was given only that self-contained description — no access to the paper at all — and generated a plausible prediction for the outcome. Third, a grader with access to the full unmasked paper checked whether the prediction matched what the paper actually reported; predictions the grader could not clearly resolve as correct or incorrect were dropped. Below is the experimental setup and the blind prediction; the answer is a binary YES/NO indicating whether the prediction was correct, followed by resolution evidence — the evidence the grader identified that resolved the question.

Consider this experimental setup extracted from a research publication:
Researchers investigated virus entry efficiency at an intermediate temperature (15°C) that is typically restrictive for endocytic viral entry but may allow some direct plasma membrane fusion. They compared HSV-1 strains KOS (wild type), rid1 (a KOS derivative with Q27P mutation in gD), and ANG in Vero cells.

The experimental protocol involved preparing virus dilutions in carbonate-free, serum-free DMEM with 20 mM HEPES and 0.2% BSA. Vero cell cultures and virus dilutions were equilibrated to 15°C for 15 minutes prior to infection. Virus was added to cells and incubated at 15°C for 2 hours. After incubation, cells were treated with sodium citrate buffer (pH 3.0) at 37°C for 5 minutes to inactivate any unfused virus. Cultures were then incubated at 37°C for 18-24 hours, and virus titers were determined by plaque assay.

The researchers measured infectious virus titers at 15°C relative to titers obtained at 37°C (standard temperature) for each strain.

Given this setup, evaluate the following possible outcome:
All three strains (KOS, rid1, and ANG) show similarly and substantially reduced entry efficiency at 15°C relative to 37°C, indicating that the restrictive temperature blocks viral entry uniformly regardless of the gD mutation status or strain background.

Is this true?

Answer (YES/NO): NO